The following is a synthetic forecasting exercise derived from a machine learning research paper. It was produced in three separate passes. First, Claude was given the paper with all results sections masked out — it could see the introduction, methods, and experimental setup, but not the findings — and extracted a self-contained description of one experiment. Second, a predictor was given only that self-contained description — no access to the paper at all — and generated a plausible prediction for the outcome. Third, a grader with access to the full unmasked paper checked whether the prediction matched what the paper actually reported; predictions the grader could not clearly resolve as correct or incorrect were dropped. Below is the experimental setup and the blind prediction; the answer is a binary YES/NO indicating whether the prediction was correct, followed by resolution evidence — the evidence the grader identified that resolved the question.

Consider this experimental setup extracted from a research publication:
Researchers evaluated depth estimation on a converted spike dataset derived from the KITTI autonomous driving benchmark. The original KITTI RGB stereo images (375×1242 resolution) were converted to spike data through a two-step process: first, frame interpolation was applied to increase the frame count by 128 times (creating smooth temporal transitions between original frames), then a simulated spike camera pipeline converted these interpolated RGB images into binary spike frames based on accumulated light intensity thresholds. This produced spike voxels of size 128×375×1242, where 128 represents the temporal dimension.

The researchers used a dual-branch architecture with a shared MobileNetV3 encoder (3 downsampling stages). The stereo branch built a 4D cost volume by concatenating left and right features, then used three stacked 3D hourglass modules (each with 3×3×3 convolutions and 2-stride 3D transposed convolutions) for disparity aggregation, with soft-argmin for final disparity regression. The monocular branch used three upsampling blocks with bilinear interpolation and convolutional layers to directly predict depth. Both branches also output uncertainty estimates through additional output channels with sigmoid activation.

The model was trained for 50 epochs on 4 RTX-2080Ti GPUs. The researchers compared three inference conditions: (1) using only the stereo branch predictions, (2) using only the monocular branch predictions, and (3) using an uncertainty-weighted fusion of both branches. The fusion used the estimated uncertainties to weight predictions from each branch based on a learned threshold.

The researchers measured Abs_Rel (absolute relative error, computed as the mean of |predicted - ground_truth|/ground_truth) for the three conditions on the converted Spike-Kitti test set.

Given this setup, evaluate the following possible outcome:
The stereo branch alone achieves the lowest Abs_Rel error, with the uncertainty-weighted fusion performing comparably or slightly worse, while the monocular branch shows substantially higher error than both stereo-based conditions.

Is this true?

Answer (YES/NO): NO